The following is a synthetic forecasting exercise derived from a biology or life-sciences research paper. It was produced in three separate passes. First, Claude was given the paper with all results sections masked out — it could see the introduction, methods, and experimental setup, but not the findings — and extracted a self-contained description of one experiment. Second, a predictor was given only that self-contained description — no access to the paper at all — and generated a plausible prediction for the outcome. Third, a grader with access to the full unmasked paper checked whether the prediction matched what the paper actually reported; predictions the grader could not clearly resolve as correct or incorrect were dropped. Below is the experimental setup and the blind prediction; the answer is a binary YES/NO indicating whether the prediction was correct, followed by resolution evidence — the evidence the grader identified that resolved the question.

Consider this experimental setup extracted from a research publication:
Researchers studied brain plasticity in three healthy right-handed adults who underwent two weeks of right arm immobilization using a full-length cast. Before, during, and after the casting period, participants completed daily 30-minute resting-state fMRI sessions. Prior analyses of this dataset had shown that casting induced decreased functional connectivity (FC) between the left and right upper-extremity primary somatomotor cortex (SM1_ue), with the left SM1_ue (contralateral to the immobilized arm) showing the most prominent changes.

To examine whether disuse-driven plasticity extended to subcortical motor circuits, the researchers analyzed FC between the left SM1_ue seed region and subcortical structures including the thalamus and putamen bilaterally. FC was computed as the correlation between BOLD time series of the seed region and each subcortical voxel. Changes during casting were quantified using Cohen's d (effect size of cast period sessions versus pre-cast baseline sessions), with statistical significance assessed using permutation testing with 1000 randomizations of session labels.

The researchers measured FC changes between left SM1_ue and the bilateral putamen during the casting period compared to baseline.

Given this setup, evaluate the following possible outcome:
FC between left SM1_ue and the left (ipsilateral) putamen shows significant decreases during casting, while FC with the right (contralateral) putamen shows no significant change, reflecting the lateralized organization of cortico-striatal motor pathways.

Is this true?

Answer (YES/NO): NO